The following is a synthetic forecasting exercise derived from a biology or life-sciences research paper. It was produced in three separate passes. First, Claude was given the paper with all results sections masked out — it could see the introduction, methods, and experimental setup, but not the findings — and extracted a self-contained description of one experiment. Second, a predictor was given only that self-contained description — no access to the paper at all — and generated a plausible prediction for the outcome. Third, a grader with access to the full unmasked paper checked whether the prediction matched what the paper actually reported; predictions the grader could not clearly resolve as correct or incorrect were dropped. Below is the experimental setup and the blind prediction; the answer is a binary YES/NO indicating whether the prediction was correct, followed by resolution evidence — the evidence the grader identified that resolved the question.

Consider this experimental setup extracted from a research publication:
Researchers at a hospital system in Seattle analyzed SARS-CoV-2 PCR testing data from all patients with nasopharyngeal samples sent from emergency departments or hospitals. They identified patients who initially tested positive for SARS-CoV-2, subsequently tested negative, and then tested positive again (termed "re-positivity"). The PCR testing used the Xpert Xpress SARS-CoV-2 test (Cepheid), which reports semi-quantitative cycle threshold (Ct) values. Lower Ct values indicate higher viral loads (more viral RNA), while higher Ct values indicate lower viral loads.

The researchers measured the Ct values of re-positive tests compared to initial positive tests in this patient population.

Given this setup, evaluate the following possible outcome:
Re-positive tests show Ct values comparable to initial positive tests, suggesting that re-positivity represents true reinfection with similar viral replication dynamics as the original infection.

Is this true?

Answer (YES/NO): NO